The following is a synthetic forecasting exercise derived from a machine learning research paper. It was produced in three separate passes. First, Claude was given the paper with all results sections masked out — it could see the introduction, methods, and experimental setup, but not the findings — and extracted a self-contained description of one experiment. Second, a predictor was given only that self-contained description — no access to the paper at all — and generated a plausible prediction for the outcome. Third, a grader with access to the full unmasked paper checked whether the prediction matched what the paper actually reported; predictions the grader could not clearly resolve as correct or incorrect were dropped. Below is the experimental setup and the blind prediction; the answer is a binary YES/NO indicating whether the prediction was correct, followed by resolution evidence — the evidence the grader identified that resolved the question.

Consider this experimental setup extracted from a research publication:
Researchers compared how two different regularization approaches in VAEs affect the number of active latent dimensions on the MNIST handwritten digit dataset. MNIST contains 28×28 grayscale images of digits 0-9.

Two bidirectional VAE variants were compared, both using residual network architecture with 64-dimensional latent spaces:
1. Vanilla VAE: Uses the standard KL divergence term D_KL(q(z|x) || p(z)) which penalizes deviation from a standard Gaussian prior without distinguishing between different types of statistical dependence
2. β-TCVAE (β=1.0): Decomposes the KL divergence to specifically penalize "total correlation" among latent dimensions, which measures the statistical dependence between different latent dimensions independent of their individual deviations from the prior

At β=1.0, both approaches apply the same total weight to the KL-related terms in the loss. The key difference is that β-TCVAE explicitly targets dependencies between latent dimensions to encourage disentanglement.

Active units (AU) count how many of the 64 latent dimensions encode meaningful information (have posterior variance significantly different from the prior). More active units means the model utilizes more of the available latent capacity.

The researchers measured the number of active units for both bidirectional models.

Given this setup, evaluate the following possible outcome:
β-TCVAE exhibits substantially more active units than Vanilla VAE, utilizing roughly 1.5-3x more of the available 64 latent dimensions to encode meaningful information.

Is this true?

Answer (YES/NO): NO